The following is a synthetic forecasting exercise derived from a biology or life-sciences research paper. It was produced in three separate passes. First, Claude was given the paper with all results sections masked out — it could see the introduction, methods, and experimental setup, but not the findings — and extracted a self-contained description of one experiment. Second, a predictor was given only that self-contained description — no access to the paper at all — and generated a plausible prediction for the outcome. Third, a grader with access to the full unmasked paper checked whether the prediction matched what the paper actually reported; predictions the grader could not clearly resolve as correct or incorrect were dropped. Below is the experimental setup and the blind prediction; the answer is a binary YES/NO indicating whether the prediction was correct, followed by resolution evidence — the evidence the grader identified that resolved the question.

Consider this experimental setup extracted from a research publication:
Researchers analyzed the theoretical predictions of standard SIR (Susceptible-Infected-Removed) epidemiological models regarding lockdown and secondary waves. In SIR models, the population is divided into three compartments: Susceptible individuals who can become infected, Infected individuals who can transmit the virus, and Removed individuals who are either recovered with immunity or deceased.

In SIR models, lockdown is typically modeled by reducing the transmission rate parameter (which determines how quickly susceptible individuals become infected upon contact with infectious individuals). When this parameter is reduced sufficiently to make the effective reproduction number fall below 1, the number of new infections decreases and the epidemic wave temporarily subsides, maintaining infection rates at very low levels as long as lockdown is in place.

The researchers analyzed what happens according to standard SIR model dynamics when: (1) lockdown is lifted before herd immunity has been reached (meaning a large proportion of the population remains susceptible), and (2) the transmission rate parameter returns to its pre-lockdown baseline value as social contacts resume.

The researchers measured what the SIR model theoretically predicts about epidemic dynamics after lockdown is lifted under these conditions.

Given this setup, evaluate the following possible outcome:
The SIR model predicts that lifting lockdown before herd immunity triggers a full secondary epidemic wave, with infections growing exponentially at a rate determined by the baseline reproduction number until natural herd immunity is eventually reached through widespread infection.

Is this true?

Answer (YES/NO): YES